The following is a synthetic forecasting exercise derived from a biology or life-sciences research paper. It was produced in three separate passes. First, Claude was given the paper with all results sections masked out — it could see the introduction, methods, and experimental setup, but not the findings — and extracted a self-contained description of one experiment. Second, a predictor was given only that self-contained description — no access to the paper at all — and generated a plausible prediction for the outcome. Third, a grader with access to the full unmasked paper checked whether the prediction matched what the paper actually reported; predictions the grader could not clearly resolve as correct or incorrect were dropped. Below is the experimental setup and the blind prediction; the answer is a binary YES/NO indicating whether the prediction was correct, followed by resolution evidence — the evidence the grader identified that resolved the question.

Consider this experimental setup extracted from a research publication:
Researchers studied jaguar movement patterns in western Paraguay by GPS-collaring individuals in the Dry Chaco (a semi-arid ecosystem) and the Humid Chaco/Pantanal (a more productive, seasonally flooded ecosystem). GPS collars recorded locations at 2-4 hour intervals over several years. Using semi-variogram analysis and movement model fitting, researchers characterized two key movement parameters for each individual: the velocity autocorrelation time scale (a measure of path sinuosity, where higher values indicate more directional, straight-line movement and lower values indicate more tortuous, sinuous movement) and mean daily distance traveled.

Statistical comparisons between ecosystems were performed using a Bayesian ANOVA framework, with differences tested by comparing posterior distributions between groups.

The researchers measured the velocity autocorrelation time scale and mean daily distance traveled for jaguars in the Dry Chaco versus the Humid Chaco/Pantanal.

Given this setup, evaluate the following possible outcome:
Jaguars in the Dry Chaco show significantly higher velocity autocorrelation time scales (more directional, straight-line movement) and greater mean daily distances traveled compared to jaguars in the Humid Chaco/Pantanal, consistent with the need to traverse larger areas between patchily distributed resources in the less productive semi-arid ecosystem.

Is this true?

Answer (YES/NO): NO